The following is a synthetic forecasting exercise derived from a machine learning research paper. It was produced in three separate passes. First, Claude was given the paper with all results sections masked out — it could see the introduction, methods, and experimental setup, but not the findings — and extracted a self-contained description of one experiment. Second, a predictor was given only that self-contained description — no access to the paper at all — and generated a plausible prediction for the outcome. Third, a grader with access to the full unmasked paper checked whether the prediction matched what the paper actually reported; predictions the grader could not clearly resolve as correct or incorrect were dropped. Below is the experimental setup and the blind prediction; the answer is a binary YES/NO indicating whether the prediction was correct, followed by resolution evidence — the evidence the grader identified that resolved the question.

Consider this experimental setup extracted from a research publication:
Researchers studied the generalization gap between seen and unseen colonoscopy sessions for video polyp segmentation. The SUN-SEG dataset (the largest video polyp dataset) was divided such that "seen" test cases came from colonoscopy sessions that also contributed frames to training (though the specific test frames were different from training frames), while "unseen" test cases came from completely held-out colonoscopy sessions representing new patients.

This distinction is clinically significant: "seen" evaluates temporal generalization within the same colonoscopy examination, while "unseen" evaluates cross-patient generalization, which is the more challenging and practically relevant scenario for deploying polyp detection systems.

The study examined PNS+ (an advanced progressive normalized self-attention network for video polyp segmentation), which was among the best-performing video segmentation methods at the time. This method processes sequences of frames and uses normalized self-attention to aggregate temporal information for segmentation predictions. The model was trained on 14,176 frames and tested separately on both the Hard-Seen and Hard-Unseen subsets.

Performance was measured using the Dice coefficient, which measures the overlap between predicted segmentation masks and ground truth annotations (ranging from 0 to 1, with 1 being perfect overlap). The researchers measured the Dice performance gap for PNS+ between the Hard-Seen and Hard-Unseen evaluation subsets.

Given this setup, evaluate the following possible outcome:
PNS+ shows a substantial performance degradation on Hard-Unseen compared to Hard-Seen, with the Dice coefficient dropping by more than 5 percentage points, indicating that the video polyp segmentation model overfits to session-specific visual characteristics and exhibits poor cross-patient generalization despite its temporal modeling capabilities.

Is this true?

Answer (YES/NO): YES